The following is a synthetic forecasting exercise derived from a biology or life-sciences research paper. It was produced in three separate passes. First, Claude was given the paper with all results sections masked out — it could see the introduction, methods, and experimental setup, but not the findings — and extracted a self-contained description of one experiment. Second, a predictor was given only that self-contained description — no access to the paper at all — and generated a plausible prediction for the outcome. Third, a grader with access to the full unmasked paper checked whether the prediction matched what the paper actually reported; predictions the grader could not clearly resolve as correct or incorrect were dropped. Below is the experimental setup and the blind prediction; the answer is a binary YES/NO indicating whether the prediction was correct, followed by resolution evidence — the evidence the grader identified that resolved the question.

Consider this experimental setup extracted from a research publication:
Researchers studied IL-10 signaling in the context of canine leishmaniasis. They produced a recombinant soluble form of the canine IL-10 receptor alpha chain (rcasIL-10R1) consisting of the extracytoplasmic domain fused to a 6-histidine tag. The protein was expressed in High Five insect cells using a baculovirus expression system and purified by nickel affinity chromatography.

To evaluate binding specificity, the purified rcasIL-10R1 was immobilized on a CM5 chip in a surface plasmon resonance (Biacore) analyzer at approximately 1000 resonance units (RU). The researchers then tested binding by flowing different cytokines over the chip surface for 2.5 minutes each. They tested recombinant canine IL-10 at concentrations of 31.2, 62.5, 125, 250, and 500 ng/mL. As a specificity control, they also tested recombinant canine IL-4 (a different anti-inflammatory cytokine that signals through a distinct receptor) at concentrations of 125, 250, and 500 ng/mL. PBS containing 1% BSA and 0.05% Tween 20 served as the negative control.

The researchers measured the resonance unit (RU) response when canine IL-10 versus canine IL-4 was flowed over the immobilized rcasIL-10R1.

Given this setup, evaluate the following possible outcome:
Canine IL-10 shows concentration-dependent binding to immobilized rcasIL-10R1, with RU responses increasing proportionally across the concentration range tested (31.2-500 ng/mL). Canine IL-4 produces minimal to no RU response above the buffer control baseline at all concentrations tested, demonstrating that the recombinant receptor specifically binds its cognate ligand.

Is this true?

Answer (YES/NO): NO